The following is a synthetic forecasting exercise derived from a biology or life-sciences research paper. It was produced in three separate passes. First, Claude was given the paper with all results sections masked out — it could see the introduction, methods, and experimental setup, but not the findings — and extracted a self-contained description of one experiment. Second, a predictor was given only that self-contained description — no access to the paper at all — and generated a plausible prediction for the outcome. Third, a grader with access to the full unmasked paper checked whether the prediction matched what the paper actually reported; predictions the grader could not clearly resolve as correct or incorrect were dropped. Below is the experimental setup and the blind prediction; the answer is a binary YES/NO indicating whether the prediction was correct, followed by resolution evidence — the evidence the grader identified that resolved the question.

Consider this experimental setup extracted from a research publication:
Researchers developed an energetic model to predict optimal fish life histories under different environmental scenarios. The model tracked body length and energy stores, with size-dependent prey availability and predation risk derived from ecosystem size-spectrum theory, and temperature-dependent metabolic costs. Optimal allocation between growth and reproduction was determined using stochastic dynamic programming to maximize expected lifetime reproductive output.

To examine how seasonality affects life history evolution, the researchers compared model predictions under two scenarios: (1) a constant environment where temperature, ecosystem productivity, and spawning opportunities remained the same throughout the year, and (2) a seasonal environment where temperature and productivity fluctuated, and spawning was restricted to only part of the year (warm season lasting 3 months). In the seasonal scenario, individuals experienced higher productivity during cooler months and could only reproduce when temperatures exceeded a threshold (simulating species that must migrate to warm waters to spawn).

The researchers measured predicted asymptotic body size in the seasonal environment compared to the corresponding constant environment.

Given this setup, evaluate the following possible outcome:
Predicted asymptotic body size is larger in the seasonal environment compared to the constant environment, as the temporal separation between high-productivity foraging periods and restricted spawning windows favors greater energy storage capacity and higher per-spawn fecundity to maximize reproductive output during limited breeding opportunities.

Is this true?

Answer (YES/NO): YES